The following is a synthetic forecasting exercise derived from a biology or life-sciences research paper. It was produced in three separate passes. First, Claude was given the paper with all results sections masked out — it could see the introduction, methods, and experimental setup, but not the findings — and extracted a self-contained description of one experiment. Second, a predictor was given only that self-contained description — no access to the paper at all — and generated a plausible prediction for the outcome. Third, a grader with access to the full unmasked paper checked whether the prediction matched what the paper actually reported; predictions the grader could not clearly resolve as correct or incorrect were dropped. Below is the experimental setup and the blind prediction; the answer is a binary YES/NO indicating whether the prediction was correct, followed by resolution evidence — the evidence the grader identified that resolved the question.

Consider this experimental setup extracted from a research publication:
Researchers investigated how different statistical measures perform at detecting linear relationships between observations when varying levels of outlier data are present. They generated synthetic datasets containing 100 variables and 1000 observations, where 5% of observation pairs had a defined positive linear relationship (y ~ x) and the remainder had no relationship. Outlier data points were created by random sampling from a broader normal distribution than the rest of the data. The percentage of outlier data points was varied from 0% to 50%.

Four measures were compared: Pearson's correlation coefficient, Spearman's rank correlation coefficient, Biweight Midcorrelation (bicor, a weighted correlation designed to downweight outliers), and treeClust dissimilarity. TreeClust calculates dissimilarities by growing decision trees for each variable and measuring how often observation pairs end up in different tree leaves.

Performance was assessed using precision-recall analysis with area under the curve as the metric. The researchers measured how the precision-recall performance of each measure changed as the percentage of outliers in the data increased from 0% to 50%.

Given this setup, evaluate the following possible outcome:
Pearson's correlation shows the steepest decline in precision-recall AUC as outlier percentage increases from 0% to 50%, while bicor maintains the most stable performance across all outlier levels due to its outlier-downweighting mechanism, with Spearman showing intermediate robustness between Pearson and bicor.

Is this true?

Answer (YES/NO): NO